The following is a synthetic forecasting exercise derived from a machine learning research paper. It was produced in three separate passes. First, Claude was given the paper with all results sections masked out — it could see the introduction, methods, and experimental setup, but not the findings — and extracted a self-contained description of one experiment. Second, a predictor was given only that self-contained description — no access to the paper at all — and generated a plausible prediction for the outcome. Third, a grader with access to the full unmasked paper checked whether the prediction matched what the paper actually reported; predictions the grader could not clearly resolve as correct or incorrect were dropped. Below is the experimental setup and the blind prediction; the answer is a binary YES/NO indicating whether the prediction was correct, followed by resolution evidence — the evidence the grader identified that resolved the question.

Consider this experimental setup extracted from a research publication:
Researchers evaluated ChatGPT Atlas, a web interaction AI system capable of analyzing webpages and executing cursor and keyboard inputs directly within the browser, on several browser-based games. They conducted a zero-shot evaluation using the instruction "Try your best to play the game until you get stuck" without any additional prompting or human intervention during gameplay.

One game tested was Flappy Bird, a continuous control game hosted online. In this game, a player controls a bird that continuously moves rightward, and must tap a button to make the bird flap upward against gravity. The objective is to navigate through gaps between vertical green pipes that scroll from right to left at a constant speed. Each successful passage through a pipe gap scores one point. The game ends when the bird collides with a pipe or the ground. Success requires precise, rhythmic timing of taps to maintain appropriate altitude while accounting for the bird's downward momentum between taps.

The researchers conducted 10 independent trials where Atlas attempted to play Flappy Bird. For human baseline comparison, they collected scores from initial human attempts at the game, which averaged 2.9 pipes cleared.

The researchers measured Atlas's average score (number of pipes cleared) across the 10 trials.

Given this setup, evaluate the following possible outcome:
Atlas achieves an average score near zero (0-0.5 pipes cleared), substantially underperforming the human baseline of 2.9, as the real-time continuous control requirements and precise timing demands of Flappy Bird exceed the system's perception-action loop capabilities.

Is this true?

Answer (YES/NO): YES